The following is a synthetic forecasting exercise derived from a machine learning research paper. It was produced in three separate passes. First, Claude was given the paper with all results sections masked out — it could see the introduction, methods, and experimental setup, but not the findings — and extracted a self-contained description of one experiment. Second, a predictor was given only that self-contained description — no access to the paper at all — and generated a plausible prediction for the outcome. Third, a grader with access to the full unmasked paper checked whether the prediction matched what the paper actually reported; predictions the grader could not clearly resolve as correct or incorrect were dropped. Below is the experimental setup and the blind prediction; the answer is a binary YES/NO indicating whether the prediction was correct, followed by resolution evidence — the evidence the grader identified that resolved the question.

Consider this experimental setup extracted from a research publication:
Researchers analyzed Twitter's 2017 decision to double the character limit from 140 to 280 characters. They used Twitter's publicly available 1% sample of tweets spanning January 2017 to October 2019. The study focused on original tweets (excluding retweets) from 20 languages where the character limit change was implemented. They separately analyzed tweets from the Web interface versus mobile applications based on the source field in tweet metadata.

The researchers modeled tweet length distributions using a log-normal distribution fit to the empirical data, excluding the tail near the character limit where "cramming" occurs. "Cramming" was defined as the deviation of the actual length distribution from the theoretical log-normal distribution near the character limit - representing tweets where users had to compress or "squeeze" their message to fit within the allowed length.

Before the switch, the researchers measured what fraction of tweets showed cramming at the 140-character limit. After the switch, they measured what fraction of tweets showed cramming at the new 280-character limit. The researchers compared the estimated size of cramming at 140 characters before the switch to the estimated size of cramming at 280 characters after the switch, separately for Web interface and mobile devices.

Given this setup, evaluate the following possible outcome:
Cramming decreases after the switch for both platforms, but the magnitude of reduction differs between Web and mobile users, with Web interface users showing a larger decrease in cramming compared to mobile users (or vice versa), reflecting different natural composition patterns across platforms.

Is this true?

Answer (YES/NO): YES